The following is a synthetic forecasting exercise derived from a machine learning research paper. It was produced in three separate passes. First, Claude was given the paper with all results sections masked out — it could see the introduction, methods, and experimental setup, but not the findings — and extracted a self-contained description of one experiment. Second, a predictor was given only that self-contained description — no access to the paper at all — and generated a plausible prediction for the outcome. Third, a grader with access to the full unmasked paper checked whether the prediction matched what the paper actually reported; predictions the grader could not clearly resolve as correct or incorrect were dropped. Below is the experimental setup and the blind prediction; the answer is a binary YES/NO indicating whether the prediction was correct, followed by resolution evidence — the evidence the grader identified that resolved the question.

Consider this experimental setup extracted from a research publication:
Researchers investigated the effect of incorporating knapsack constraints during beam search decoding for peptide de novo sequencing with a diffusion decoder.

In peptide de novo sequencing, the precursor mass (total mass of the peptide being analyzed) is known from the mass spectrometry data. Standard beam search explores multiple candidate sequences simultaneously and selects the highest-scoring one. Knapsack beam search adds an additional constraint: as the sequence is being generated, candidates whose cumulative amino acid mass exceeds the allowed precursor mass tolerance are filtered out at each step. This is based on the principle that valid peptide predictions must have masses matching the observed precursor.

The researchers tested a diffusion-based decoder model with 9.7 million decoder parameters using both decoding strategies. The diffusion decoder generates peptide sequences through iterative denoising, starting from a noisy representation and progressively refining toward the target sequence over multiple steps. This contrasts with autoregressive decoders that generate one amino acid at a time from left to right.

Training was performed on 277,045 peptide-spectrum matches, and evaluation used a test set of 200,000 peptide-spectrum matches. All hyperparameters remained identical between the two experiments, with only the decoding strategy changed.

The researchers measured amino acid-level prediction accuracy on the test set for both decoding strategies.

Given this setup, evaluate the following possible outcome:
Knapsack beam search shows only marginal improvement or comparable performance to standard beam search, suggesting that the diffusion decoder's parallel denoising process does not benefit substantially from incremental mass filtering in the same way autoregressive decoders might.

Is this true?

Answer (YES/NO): NO